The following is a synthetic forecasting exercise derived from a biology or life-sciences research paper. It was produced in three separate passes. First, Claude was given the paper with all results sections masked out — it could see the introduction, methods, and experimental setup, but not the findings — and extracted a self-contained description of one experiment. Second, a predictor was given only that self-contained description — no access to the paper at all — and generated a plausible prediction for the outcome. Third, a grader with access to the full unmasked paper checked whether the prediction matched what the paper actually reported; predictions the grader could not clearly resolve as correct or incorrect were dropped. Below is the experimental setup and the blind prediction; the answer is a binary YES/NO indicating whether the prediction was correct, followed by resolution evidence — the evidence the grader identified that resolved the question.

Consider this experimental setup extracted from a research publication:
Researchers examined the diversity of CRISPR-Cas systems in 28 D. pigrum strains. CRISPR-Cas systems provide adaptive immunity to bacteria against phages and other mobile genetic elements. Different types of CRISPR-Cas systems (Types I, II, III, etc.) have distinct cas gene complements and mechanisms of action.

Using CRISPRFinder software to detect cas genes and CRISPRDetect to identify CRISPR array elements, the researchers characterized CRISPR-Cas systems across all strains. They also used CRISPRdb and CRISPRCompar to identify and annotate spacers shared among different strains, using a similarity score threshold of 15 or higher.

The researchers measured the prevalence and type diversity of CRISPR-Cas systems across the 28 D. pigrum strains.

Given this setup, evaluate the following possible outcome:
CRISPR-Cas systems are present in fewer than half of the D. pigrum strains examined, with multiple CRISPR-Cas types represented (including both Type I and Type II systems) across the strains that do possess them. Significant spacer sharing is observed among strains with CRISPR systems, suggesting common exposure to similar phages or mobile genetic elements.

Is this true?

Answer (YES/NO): NO